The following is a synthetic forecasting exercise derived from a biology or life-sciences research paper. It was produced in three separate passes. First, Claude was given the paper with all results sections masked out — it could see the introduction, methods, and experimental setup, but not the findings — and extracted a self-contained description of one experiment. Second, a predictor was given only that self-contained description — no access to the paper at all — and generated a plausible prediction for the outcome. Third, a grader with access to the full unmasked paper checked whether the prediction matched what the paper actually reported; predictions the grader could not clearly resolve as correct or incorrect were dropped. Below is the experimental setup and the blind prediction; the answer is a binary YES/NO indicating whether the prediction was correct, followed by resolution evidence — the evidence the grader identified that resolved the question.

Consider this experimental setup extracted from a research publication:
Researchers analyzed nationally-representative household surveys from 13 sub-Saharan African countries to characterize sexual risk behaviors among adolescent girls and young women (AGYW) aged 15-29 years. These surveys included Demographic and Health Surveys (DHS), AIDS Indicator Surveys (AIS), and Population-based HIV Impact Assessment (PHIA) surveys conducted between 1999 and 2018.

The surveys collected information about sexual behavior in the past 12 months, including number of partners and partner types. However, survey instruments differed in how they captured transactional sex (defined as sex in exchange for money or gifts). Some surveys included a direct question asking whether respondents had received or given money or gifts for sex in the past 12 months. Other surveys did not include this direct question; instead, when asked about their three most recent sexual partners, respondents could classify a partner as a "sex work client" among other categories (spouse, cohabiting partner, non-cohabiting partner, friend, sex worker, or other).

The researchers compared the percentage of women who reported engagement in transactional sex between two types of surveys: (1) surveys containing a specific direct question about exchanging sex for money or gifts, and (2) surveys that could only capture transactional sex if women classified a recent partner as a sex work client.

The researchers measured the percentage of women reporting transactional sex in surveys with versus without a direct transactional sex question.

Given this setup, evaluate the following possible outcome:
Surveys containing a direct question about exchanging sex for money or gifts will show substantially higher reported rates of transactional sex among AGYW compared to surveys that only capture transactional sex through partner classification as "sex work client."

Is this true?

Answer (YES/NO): YES